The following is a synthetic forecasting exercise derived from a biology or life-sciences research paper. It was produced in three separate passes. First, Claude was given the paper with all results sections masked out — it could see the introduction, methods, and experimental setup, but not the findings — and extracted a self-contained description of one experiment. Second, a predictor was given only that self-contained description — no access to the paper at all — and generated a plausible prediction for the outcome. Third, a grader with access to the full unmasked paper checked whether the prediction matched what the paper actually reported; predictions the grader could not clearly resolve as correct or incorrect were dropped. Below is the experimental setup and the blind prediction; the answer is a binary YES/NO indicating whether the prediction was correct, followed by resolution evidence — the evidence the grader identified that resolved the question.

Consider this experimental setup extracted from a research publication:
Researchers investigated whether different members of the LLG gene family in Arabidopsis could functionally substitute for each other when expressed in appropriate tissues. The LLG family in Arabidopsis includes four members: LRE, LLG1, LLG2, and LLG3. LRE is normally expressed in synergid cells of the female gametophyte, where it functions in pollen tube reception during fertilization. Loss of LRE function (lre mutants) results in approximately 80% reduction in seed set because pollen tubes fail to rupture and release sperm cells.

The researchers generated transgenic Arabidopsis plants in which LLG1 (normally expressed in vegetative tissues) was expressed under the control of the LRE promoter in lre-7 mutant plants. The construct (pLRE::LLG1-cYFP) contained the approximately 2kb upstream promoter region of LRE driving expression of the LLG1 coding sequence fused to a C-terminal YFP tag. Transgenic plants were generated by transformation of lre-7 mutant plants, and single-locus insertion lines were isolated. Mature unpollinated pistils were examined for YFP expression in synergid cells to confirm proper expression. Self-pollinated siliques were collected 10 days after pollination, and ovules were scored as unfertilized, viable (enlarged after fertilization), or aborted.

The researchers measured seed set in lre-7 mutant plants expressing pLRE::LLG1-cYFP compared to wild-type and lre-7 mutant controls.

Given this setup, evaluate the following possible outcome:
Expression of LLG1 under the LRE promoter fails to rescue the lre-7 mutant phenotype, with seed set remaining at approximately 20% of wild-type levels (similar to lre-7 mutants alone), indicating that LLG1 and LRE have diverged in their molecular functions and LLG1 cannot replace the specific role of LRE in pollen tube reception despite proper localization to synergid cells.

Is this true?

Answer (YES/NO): NO